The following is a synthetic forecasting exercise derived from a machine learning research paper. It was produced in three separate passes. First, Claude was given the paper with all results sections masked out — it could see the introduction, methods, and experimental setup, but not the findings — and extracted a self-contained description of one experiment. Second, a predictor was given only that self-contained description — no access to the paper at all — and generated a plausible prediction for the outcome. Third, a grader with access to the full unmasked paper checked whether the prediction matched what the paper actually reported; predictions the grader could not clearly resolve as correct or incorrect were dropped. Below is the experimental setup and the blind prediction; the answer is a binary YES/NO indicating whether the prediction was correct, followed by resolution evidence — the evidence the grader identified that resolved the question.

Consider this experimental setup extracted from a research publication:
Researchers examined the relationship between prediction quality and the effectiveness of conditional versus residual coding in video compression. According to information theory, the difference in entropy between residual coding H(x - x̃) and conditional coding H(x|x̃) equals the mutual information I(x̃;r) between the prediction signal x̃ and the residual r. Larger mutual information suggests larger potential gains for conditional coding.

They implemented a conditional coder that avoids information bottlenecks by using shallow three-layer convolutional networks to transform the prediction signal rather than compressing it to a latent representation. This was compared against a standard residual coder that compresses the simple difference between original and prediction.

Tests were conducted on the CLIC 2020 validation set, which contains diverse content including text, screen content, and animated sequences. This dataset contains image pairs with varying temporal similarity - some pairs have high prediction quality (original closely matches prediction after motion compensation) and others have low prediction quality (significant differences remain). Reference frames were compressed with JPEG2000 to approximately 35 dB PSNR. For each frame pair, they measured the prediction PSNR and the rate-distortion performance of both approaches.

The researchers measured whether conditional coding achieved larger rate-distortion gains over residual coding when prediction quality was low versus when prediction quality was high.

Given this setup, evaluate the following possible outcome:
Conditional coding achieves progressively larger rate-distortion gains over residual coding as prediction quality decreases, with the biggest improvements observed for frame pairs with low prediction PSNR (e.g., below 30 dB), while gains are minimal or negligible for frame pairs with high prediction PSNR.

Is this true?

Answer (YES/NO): YES